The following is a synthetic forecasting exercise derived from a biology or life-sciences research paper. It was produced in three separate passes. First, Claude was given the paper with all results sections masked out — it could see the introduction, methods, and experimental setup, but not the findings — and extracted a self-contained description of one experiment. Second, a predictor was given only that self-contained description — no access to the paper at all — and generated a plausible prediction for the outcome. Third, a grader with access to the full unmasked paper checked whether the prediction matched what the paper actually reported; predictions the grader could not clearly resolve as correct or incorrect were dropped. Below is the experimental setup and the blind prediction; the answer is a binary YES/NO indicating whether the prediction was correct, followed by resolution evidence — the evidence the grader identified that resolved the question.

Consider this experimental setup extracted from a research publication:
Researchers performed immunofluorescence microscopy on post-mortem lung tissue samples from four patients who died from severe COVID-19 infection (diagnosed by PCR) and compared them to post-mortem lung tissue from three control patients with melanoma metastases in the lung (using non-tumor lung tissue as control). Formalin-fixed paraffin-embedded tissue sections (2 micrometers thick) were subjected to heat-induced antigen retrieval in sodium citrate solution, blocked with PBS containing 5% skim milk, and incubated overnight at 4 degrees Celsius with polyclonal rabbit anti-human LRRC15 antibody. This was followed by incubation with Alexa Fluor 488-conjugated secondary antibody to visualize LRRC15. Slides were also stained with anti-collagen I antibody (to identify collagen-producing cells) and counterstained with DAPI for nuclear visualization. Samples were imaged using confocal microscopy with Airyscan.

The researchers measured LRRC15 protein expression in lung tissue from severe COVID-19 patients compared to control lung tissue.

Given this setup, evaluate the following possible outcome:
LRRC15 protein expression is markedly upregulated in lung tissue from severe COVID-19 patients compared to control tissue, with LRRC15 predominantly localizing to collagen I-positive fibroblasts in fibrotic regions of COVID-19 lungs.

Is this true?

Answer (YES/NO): NO